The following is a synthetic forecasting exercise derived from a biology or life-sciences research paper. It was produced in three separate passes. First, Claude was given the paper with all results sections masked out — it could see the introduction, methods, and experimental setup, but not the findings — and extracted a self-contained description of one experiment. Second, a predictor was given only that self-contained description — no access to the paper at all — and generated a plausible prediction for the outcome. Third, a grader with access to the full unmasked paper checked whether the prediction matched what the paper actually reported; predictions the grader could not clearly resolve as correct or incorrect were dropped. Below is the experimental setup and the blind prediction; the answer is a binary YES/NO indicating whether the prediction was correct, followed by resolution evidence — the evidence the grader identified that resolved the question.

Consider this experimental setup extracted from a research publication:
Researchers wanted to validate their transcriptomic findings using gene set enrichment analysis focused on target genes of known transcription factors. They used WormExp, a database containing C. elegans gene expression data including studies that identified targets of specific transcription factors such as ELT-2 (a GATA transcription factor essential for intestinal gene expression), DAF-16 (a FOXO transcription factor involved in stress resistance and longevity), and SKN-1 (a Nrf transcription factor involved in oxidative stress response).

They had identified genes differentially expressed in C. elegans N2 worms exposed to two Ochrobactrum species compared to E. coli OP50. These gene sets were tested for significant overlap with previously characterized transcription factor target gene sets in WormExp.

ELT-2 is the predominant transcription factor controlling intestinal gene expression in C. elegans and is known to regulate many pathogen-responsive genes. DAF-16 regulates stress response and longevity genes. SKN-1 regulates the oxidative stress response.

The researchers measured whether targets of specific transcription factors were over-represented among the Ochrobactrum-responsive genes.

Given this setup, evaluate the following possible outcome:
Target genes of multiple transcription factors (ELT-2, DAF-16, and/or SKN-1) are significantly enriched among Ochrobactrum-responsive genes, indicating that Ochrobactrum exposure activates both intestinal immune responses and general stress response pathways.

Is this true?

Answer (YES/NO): YES